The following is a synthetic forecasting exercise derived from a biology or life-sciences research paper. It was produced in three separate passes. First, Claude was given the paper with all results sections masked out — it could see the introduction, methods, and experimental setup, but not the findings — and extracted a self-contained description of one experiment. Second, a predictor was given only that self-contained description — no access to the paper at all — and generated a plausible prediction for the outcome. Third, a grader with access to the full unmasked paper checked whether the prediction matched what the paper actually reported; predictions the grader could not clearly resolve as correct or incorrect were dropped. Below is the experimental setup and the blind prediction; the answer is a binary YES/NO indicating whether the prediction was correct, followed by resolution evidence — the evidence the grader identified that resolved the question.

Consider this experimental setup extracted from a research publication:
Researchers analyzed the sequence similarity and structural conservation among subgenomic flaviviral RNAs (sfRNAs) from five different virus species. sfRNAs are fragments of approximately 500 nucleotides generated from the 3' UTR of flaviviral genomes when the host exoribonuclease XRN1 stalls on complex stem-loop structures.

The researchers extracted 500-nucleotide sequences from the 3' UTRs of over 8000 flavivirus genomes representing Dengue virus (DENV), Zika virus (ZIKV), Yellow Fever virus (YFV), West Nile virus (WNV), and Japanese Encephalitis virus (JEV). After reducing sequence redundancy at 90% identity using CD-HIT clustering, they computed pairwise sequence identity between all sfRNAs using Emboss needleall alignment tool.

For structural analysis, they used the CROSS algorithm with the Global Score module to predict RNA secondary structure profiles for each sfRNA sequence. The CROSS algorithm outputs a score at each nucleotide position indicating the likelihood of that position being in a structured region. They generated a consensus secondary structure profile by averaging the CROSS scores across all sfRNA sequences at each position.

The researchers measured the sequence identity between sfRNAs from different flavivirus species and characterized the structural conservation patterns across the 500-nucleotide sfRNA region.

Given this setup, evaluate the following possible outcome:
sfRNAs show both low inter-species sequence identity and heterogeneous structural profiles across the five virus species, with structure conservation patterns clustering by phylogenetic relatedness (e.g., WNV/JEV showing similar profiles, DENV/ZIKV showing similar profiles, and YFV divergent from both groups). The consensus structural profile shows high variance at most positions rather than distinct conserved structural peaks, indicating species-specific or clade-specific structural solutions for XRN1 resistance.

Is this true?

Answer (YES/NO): NO